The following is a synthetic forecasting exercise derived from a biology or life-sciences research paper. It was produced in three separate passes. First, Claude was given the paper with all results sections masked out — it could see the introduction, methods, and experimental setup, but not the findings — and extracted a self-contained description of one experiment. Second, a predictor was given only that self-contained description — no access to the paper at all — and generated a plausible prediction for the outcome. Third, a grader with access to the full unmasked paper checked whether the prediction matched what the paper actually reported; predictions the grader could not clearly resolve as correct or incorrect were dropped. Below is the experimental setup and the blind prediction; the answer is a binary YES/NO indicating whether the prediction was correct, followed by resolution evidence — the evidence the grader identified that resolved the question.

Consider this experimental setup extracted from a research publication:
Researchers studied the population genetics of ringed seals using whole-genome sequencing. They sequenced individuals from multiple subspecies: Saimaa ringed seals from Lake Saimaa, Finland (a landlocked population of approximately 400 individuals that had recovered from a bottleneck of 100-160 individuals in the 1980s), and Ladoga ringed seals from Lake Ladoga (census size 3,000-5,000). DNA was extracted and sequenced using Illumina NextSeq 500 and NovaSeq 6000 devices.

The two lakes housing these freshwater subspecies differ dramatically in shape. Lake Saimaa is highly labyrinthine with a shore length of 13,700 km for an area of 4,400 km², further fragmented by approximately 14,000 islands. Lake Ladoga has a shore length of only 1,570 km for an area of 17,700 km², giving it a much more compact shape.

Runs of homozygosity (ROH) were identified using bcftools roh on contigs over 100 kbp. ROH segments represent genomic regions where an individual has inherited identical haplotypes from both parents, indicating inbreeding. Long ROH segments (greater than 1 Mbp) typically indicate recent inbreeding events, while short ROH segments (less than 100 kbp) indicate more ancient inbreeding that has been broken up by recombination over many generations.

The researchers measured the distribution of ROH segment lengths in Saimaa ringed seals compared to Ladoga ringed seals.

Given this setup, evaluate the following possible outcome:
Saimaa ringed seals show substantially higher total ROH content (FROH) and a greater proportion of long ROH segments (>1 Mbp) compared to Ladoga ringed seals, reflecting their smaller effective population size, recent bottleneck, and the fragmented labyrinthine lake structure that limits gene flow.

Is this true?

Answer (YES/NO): NO